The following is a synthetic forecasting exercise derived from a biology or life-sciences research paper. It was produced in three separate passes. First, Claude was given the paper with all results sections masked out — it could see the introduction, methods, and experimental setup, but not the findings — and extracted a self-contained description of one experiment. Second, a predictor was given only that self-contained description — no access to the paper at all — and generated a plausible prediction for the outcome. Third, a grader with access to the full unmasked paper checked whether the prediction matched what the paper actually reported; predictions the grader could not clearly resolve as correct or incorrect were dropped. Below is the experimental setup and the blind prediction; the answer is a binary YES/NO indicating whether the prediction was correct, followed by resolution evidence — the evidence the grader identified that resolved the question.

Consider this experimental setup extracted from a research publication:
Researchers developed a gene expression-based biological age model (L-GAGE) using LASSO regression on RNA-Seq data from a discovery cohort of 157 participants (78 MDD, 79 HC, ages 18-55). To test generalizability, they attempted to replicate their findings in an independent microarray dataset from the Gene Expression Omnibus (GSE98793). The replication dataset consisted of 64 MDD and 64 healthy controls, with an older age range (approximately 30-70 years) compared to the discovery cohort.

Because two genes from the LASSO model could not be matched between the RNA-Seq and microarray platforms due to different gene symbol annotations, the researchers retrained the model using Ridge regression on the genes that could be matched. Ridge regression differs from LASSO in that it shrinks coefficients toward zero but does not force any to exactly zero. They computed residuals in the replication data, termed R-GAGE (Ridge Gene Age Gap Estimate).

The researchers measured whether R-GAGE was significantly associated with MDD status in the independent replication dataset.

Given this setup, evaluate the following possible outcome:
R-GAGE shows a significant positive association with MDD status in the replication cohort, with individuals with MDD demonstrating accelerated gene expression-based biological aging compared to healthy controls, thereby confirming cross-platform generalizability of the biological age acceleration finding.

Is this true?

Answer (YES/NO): YES